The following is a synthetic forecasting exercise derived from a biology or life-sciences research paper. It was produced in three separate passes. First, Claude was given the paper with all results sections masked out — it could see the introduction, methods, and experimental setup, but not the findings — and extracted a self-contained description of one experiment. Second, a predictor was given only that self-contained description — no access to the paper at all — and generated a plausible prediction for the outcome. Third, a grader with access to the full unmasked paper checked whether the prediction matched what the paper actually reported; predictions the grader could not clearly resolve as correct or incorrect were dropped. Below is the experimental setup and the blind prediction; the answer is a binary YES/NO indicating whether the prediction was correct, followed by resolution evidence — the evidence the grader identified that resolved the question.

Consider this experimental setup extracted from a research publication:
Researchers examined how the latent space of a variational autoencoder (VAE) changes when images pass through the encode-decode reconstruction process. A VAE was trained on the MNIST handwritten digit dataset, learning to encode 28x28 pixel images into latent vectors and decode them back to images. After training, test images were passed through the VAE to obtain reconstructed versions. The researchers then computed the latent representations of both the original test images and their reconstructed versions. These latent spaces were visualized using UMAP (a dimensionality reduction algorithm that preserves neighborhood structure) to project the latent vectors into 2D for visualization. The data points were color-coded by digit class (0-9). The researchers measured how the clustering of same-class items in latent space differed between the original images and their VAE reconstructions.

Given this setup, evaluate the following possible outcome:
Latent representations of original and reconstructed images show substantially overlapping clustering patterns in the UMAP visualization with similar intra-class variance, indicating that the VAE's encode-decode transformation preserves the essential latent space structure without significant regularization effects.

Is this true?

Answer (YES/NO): NO